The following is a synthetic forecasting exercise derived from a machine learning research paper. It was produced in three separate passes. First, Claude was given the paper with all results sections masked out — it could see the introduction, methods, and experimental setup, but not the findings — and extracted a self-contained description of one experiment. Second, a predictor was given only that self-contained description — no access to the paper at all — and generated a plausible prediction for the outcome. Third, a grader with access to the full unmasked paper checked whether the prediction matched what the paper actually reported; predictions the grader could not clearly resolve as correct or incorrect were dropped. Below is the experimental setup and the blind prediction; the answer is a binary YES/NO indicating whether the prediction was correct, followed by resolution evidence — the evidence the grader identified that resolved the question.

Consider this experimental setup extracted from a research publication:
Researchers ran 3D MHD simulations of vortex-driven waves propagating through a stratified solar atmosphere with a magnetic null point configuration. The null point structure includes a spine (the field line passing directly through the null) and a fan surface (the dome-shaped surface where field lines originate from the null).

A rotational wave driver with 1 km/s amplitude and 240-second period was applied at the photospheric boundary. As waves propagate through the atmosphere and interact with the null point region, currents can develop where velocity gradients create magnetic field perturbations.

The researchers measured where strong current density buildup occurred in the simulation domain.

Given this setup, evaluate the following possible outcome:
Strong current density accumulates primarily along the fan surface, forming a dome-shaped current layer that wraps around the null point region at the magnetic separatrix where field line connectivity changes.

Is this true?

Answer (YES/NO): NO